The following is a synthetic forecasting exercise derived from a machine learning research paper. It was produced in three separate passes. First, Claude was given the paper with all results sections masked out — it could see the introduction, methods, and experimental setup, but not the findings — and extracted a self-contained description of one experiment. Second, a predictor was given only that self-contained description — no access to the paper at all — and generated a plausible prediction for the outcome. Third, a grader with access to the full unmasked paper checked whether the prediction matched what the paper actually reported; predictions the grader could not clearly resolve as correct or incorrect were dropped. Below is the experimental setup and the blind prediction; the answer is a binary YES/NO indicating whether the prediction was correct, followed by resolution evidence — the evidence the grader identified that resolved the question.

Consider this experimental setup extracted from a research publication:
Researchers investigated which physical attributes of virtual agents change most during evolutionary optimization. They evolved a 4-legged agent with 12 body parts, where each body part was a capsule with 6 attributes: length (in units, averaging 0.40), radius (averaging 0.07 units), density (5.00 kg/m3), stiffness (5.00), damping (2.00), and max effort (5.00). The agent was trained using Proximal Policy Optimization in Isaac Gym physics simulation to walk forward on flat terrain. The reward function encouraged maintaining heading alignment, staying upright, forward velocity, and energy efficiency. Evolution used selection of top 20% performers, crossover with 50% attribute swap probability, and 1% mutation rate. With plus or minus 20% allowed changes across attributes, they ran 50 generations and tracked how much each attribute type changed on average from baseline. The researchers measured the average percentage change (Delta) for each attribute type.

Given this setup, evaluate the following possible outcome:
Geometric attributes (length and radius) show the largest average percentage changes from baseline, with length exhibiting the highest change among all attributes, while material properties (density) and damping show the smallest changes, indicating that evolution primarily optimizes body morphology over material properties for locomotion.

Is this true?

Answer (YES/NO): NO